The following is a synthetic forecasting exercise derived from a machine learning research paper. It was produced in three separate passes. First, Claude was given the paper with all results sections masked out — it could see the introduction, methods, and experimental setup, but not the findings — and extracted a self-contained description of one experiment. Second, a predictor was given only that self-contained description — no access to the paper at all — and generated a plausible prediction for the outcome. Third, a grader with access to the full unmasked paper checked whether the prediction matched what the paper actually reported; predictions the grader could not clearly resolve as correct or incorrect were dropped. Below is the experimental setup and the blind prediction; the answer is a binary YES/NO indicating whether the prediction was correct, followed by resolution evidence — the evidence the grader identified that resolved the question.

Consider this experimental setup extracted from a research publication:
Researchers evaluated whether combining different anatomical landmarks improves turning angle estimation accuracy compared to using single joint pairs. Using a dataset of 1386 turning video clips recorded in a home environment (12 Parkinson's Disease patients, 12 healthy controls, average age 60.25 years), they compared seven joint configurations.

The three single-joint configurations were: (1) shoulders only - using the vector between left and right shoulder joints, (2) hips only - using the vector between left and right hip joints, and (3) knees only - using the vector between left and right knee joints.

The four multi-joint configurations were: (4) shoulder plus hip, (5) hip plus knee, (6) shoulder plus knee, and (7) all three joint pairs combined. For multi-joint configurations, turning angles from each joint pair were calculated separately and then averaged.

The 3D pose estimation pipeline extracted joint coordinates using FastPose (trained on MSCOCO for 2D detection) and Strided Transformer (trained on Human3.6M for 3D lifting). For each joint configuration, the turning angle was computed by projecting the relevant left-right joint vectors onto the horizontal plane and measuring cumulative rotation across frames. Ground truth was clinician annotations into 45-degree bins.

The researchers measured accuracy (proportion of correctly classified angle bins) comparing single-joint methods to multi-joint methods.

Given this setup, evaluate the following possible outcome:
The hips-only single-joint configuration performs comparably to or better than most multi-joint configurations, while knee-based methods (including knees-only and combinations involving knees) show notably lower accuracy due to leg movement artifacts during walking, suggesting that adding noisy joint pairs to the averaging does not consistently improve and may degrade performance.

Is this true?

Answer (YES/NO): NO